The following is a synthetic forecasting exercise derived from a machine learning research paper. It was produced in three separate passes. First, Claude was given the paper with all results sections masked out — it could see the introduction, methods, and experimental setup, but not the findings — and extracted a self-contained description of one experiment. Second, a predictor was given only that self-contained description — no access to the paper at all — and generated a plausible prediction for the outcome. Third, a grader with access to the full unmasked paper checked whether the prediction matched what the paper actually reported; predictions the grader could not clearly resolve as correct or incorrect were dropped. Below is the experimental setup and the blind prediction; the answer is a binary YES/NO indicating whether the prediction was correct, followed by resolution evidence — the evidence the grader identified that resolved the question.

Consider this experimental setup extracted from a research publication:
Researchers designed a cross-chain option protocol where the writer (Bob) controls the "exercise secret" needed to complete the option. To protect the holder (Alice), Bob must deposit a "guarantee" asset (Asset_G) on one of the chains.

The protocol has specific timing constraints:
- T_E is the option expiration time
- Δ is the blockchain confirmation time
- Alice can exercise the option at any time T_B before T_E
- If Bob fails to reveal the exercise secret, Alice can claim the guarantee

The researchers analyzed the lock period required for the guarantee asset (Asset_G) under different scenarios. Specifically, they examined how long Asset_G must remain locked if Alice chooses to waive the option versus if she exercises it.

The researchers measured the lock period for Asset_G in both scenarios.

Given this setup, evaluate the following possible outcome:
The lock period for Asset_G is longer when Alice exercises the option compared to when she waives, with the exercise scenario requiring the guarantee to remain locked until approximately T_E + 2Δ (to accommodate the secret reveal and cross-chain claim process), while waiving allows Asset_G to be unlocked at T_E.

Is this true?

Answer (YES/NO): NO